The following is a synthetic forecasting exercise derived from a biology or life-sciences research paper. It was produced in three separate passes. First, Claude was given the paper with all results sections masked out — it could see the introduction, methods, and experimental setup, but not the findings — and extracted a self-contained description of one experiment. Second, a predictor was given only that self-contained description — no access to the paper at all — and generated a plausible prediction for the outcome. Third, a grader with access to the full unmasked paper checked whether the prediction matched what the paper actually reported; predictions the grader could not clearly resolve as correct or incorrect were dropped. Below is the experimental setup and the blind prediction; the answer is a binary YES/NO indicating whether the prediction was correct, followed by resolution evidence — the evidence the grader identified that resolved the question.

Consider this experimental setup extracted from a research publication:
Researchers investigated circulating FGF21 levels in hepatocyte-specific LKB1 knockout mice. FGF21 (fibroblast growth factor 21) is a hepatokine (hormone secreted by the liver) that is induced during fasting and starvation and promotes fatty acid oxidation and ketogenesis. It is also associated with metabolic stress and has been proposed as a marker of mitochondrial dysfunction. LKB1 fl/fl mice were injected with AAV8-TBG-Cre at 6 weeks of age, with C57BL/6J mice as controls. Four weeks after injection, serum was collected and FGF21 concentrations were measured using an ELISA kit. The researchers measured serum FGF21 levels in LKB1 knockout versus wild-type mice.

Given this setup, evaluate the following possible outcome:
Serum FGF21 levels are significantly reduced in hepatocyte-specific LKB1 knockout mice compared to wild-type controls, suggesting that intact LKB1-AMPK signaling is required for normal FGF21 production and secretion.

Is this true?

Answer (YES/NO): NO